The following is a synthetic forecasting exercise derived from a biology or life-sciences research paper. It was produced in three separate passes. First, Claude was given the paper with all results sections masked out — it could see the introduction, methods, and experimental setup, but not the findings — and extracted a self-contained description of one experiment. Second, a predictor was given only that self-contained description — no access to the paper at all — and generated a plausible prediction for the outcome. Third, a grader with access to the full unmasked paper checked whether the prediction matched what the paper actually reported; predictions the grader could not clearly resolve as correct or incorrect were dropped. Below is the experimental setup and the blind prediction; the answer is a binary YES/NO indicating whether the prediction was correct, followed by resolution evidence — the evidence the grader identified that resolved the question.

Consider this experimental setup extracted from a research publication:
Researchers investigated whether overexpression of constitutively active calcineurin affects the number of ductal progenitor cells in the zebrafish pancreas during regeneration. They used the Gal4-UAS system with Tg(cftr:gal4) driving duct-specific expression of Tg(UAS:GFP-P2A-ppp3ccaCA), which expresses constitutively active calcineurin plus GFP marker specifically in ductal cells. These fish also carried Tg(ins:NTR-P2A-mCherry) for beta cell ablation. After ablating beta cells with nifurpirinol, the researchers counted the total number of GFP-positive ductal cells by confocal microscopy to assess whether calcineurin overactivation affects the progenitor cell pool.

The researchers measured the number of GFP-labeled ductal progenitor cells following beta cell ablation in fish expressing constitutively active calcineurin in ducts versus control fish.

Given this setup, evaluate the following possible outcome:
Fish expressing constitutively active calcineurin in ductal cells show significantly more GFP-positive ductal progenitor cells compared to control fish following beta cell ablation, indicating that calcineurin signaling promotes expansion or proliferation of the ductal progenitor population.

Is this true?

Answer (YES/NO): NO